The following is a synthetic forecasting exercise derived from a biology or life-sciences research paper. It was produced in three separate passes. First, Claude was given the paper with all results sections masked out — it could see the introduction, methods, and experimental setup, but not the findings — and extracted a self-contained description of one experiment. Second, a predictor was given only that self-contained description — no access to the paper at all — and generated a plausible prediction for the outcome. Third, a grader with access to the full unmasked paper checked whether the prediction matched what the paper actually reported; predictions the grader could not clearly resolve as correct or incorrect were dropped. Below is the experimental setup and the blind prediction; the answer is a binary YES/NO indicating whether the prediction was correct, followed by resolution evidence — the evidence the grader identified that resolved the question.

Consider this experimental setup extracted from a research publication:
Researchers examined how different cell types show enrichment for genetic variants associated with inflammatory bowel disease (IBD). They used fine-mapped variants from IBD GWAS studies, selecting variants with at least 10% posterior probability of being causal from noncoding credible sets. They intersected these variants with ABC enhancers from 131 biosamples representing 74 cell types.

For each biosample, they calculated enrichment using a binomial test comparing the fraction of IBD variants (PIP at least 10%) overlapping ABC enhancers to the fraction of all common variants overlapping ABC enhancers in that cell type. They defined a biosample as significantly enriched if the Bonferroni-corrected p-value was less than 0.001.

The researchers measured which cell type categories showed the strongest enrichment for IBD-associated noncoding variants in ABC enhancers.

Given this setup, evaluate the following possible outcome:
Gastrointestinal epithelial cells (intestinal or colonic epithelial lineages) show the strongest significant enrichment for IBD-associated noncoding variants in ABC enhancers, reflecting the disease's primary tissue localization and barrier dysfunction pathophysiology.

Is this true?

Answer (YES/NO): NO